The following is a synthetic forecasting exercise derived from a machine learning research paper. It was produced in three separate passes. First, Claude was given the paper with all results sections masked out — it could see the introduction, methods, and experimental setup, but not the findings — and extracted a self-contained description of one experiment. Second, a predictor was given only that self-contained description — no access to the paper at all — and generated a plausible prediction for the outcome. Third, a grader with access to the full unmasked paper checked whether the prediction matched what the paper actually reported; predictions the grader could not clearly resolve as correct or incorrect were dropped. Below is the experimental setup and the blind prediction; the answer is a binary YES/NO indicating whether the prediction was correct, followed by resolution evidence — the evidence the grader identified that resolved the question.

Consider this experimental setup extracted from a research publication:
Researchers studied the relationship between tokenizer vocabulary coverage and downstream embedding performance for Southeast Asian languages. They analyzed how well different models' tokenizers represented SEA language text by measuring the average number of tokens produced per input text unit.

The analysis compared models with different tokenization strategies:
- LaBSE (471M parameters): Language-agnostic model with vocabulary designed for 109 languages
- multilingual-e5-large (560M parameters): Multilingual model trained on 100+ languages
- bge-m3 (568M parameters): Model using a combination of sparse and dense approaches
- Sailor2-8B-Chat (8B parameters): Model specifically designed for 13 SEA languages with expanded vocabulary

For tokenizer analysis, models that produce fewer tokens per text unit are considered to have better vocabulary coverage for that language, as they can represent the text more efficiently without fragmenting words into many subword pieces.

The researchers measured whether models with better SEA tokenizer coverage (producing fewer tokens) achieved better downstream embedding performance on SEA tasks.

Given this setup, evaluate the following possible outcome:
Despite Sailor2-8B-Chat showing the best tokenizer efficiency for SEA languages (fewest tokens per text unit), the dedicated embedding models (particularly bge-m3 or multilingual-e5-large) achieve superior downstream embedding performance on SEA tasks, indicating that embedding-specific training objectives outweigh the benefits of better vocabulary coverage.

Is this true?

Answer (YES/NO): NO